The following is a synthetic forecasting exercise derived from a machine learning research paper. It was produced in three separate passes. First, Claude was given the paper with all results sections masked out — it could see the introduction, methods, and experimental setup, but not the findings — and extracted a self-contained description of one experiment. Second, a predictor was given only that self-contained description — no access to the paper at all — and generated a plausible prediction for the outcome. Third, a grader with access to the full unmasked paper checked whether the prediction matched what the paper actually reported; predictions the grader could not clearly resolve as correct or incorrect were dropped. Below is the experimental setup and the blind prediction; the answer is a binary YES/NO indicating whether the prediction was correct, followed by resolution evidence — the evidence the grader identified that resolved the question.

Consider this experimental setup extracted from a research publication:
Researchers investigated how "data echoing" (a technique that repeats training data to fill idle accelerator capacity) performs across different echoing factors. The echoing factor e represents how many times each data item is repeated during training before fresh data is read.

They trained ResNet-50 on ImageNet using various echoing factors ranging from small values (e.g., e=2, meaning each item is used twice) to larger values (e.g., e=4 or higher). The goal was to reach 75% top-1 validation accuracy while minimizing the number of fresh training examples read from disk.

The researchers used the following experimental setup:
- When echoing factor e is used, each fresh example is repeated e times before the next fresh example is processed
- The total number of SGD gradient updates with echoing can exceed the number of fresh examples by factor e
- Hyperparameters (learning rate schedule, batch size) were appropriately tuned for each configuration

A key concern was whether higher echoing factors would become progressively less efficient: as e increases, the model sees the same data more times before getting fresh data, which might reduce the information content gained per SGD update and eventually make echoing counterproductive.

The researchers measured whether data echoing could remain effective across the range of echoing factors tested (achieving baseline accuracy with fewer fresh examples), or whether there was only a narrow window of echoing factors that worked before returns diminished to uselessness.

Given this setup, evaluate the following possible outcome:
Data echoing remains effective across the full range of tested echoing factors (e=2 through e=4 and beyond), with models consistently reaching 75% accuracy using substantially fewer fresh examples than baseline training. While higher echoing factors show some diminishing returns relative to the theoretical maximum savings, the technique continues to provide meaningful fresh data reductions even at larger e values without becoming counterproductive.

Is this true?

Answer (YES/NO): YES